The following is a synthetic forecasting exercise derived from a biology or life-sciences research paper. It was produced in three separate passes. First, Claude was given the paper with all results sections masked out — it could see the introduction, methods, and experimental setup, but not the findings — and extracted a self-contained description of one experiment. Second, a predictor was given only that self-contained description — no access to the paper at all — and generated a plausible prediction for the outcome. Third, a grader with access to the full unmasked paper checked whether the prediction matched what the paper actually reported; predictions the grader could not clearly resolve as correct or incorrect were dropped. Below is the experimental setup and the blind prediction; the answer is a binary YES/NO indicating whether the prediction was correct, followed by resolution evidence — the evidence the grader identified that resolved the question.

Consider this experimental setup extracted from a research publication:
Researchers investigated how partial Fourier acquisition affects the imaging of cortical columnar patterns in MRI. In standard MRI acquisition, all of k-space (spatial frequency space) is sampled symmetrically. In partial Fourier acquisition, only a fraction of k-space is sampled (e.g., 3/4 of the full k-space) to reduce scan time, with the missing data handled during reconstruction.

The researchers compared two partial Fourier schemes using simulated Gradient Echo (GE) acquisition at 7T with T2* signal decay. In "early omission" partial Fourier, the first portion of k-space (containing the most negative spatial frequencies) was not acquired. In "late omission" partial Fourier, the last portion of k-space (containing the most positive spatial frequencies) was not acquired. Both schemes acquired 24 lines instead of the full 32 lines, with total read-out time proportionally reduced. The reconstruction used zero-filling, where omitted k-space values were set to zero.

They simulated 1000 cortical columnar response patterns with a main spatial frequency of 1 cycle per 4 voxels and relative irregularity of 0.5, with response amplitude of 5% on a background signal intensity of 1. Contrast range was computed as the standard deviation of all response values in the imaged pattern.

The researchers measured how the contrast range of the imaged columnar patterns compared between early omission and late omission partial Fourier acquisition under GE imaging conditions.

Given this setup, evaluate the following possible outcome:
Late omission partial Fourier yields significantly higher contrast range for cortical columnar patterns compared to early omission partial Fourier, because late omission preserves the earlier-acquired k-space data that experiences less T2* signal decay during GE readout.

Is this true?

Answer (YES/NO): YES